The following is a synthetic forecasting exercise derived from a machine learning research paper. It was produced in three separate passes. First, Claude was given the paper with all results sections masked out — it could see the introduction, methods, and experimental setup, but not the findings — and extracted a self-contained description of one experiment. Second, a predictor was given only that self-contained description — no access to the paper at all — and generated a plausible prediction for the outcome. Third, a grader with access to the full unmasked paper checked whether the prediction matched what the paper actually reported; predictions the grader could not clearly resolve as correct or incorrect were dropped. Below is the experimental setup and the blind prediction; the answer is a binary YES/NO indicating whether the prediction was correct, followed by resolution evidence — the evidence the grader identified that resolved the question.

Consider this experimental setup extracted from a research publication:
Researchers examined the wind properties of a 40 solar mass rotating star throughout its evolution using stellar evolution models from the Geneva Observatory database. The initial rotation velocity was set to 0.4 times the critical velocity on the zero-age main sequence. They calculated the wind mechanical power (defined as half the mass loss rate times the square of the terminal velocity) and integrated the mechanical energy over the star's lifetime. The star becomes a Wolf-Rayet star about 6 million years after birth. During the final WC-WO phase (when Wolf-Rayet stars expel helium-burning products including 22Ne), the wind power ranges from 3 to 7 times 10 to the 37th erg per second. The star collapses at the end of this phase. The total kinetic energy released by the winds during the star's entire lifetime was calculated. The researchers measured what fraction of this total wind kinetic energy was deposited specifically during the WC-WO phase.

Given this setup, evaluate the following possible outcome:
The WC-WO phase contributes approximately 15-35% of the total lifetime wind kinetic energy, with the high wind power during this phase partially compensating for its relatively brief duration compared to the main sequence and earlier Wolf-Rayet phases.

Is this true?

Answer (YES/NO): YES